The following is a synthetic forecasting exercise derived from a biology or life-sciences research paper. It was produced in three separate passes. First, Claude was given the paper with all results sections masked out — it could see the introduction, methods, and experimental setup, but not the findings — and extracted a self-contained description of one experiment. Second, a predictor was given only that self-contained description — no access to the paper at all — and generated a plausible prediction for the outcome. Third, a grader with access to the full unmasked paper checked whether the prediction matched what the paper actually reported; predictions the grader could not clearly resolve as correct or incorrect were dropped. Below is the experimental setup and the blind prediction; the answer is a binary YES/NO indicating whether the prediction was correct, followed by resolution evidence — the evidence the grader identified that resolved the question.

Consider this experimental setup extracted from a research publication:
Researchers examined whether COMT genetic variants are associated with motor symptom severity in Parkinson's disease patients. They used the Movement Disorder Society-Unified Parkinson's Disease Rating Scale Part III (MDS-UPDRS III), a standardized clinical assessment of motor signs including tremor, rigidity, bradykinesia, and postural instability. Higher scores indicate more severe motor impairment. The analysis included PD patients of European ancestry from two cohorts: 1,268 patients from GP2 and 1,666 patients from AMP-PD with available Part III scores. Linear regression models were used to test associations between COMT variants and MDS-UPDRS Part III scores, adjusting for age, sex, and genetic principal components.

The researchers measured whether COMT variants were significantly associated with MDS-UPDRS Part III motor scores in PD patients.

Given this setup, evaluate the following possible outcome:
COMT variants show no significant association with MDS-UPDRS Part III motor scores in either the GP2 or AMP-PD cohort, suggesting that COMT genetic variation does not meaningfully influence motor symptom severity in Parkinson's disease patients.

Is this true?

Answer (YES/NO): YES